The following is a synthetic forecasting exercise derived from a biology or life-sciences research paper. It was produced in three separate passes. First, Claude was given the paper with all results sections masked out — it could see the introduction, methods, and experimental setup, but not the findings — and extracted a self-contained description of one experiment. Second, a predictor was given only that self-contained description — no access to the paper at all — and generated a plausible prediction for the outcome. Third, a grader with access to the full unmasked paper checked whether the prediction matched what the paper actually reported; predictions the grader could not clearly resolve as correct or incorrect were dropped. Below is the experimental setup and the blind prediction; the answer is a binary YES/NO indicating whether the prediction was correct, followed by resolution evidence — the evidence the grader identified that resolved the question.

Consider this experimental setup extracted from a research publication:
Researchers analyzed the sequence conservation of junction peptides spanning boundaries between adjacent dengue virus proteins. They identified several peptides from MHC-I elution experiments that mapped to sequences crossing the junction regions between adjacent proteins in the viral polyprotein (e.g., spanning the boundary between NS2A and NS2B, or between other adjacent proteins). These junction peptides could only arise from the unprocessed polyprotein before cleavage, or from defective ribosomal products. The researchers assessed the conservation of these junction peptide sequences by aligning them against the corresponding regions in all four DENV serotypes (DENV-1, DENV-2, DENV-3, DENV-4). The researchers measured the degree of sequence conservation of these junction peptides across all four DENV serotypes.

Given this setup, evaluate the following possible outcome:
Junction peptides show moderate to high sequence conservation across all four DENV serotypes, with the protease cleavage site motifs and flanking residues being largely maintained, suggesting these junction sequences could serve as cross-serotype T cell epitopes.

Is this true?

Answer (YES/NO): YES